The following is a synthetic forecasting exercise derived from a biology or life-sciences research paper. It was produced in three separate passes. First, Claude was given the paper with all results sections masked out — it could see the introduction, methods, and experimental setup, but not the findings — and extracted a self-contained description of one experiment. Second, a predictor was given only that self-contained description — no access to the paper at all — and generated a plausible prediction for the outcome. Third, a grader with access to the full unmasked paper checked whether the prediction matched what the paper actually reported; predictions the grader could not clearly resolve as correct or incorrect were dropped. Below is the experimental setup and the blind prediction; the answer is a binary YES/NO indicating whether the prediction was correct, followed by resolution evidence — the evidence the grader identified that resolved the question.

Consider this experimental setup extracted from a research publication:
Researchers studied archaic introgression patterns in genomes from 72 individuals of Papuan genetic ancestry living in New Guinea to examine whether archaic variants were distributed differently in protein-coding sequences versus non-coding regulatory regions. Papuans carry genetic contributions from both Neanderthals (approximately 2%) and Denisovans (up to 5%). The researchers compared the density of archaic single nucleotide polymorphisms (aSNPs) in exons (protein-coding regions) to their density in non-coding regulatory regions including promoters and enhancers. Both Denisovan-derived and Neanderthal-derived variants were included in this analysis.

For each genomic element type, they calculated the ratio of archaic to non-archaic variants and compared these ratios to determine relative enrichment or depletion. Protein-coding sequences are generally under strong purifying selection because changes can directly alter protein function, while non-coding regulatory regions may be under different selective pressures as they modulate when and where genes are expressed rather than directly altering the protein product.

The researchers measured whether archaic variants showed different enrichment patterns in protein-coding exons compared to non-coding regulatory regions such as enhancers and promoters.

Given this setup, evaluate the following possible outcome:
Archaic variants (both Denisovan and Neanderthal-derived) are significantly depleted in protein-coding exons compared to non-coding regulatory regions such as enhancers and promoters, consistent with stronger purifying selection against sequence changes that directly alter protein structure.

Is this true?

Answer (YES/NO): YES